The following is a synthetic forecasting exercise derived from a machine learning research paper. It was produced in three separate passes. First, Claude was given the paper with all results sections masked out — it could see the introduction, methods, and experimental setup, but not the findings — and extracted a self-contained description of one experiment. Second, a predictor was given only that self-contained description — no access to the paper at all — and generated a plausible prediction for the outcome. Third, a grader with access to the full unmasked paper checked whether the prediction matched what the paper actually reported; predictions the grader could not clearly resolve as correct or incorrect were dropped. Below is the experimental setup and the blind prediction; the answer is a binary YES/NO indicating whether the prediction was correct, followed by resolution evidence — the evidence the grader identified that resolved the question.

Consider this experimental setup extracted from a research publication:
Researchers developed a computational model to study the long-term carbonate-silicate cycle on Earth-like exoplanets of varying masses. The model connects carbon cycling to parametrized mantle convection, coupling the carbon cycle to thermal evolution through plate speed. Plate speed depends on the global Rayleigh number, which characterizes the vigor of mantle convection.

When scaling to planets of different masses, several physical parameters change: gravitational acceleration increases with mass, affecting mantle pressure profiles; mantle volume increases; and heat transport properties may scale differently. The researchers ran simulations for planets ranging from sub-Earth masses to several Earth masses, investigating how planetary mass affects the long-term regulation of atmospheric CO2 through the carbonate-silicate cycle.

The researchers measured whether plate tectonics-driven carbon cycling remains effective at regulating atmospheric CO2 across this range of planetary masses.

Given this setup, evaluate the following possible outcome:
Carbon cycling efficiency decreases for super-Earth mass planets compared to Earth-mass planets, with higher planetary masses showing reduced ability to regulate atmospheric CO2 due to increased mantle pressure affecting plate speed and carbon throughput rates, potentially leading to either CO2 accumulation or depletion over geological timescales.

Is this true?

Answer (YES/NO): NO